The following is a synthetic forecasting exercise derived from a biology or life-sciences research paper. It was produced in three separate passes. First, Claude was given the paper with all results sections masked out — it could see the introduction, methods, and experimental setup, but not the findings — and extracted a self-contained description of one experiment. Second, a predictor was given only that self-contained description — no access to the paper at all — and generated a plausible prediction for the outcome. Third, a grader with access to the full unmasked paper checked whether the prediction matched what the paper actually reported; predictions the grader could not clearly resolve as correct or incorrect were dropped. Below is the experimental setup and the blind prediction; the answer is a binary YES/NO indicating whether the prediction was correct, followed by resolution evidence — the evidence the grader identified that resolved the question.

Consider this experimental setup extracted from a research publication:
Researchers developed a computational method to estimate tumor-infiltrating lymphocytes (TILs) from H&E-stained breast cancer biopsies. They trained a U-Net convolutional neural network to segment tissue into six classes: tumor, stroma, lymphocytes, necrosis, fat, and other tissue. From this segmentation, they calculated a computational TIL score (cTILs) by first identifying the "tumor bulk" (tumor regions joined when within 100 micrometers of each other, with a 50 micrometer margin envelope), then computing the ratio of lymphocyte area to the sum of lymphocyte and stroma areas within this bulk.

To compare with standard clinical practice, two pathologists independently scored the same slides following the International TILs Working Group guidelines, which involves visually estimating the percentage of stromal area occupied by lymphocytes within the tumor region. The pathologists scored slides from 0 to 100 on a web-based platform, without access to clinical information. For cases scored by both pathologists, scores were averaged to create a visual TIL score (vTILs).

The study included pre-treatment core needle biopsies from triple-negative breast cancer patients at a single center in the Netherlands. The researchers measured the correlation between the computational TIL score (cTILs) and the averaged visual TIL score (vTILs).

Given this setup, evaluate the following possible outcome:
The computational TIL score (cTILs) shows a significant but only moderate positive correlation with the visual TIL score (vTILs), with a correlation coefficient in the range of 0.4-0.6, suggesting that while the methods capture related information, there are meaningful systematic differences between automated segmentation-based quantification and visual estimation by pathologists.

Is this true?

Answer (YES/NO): NO